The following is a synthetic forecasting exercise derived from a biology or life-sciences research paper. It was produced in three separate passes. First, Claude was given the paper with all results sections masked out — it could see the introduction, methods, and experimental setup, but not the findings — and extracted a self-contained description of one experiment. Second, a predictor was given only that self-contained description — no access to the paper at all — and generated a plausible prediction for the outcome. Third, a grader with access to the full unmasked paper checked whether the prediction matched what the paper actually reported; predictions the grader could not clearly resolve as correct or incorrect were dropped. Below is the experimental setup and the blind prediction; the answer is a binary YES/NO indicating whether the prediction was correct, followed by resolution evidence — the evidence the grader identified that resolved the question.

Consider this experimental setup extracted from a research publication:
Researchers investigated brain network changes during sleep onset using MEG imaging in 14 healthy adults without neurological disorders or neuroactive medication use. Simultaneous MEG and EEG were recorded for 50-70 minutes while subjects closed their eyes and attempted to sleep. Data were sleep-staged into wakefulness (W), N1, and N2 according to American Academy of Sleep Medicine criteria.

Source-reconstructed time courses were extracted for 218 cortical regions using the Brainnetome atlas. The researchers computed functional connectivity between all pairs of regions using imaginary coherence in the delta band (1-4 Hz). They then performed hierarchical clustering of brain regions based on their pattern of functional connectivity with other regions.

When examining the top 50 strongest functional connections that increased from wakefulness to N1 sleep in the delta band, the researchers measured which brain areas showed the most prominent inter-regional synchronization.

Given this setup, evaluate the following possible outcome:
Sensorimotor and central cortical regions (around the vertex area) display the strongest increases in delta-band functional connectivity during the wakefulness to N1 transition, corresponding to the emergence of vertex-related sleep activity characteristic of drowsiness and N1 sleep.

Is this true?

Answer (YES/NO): NO